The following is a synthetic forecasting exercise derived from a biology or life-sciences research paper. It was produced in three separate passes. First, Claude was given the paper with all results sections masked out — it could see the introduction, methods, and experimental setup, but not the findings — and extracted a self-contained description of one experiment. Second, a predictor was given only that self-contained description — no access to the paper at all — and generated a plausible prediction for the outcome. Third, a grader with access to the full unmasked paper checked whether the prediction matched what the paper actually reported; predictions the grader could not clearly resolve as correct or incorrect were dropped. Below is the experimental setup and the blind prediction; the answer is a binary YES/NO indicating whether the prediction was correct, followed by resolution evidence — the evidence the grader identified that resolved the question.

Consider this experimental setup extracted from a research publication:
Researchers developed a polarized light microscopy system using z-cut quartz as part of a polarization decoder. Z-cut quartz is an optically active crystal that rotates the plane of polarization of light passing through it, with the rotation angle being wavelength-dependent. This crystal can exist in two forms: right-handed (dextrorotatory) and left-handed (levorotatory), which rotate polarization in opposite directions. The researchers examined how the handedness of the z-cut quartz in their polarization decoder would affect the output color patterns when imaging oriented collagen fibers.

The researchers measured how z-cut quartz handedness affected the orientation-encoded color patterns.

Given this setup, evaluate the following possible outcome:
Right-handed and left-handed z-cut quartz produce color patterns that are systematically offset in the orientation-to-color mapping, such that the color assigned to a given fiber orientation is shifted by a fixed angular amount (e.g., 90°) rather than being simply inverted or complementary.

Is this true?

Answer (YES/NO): NO